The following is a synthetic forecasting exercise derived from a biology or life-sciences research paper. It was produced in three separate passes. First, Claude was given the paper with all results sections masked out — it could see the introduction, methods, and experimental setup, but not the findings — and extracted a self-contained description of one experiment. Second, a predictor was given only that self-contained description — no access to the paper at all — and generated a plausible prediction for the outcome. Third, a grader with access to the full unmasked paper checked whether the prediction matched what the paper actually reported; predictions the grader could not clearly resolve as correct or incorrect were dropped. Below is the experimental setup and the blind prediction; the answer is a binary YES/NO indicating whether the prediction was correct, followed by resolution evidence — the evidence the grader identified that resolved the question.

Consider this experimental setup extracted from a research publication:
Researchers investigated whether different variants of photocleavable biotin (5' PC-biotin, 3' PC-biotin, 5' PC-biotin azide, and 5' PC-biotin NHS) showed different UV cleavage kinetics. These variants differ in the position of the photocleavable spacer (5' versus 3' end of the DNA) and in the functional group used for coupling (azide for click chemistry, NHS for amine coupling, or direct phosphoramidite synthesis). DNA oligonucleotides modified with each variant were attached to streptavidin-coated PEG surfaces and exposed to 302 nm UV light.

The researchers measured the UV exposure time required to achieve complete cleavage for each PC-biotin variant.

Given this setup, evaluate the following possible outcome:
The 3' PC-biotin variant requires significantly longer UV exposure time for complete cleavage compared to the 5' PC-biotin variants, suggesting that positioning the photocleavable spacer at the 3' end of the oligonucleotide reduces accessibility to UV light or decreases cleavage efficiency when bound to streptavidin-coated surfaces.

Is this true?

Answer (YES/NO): NO